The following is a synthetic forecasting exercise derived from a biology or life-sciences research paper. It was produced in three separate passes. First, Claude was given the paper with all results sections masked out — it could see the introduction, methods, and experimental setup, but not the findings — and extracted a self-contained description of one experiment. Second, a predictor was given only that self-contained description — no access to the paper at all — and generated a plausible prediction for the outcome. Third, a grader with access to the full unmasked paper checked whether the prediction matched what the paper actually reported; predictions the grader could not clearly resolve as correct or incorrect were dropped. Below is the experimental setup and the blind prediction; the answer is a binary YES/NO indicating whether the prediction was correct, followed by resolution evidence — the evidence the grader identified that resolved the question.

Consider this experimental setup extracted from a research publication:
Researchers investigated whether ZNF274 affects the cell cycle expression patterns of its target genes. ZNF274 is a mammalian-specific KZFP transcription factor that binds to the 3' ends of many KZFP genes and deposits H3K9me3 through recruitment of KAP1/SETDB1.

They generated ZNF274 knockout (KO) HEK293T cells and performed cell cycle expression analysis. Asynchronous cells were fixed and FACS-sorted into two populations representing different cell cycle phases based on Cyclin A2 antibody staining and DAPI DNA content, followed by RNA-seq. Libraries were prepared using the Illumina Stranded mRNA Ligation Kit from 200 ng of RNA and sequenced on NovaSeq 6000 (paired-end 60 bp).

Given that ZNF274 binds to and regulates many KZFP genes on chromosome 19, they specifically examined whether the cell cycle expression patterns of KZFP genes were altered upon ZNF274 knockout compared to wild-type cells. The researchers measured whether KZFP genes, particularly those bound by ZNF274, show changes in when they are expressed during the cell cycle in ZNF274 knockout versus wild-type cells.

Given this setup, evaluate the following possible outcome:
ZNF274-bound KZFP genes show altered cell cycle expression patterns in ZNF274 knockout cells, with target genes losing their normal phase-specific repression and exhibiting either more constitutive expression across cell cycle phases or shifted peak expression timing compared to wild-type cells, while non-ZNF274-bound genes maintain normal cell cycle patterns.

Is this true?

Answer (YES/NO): YES